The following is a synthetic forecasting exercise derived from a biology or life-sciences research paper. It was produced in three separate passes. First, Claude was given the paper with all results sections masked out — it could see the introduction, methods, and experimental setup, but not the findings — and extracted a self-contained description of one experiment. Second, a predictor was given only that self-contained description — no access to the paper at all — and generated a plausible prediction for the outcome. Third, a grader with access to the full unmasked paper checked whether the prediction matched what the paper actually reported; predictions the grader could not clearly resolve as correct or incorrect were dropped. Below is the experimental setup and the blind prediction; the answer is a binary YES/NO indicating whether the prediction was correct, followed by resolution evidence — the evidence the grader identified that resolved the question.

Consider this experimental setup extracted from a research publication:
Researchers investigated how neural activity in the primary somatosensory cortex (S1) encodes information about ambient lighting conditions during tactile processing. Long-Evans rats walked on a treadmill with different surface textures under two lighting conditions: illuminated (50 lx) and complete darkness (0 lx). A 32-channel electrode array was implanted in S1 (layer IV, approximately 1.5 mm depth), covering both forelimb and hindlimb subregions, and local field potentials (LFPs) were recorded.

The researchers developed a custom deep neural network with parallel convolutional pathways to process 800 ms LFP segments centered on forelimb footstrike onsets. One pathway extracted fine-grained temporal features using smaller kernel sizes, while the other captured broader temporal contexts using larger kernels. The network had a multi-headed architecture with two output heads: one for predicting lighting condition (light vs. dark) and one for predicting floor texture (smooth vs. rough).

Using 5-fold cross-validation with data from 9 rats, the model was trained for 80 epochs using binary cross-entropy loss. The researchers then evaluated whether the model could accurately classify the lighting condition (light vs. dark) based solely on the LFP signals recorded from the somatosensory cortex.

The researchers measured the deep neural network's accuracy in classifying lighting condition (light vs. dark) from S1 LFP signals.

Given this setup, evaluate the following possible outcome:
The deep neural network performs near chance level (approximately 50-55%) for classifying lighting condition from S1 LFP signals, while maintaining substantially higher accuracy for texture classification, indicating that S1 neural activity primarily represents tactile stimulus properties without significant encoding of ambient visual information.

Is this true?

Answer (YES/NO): NO